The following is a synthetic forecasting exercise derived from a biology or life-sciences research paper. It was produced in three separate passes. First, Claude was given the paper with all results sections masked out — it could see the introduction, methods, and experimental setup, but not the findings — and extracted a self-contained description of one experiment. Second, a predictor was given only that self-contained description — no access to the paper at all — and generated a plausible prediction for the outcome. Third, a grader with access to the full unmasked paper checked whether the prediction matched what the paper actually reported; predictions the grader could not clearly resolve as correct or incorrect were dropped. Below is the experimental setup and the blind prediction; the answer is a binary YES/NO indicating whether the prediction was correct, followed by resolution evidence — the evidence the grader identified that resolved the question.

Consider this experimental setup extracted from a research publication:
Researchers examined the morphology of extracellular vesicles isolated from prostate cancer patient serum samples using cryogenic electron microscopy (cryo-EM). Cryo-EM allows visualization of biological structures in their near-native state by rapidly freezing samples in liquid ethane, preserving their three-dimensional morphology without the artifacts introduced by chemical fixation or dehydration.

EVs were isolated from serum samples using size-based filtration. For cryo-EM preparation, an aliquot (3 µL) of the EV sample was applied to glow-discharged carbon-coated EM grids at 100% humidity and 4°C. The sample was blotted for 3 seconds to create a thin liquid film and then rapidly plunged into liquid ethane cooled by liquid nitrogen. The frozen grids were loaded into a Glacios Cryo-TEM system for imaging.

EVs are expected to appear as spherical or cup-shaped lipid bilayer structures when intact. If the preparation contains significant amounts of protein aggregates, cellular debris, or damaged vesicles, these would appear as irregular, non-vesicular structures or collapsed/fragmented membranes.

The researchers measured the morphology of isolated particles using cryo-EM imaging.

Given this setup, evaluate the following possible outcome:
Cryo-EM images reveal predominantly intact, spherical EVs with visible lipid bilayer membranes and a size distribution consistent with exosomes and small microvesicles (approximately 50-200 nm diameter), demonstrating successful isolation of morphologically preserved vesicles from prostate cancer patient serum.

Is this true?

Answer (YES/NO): YES